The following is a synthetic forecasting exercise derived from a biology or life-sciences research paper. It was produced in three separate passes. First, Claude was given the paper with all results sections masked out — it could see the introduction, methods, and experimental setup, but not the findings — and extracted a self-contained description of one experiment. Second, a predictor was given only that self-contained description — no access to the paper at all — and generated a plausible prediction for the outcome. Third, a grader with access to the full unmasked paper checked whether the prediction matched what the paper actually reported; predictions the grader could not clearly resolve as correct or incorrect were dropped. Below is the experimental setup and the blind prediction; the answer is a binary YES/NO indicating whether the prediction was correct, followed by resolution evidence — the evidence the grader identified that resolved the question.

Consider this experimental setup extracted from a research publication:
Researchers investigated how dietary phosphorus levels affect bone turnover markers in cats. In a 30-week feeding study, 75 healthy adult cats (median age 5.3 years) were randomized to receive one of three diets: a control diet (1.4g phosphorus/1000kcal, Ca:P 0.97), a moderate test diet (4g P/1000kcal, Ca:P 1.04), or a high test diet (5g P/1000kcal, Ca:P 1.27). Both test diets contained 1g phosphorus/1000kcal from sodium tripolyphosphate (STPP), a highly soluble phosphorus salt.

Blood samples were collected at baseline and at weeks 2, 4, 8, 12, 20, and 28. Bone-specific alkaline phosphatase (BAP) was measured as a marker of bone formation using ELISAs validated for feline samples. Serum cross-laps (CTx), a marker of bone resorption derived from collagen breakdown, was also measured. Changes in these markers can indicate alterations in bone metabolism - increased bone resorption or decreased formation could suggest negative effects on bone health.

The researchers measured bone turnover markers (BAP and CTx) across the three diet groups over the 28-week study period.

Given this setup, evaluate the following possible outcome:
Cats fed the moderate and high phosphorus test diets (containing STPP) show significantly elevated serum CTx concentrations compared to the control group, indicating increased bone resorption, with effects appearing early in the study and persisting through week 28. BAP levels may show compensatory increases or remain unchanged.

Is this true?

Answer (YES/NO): NO